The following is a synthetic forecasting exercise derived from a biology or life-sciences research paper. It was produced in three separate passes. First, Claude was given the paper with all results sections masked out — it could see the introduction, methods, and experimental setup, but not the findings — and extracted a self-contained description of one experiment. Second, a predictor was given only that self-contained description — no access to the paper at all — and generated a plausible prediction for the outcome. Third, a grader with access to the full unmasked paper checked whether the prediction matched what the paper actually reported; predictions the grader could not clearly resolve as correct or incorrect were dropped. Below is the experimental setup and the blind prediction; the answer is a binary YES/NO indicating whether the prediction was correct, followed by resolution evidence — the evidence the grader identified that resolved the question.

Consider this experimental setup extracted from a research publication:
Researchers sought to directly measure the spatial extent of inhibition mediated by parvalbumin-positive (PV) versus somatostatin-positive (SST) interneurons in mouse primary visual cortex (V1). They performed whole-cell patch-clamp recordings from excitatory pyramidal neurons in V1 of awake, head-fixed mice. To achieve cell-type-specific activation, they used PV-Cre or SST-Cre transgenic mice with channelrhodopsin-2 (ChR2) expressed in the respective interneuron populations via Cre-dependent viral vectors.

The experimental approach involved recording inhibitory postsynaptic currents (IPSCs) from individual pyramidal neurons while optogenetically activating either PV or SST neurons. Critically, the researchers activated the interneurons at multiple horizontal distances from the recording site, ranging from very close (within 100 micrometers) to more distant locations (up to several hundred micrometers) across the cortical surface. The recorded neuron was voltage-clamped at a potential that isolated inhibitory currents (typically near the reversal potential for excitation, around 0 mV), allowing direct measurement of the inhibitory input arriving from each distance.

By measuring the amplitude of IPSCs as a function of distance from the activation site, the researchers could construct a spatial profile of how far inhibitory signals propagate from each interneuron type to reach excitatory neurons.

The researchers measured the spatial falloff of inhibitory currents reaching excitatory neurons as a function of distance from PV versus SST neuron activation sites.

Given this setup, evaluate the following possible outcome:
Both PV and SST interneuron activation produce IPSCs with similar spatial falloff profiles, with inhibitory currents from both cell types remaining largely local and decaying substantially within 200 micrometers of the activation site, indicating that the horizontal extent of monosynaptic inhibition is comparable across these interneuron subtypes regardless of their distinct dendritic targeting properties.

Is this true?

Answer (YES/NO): NO